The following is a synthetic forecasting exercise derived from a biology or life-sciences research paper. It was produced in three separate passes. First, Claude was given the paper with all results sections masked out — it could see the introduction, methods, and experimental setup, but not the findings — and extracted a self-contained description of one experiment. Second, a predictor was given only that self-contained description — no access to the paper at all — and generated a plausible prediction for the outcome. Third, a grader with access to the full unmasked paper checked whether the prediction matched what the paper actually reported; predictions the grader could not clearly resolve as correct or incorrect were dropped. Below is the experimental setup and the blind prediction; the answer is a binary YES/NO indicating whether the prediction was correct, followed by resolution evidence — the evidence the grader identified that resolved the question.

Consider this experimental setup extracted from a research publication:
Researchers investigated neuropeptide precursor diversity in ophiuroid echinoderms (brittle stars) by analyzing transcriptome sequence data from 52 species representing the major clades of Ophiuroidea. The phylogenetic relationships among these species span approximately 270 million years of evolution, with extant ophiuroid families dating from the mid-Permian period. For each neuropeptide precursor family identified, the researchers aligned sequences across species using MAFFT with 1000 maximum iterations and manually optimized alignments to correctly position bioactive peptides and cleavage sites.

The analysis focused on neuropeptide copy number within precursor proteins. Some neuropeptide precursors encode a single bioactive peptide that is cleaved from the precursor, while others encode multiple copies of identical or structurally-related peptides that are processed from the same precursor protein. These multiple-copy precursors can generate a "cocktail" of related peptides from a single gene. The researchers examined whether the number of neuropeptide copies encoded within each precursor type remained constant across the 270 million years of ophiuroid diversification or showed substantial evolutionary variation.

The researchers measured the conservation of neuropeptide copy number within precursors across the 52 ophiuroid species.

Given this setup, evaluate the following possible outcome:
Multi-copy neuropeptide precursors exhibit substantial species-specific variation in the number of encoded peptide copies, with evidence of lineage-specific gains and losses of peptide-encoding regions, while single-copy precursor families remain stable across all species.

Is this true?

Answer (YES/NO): NO